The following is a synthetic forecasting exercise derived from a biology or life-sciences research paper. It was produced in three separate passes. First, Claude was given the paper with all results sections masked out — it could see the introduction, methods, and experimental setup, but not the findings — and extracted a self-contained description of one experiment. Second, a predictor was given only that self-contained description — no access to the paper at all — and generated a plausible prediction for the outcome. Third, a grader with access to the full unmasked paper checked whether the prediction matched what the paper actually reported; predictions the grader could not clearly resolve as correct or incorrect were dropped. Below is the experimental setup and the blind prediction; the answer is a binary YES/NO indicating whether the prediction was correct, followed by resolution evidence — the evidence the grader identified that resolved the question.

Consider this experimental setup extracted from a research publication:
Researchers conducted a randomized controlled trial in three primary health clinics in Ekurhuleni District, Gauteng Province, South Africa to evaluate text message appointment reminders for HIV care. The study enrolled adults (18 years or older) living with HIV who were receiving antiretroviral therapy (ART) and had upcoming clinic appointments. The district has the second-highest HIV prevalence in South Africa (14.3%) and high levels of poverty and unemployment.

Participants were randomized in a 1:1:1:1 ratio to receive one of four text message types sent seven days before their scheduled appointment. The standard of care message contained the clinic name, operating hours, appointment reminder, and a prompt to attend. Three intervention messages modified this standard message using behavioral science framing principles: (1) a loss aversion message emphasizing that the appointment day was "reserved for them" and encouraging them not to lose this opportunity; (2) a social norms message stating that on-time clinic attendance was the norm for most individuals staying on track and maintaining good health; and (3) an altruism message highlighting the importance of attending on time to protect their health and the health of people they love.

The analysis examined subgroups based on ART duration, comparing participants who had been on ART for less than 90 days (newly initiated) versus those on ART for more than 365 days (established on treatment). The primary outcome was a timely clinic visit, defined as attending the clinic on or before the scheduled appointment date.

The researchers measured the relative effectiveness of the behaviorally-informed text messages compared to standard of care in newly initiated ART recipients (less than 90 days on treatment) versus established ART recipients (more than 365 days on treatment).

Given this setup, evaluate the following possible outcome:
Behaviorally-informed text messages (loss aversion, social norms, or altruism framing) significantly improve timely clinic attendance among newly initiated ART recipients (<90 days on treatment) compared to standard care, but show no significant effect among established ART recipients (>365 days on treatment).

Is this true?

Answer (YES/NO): YES